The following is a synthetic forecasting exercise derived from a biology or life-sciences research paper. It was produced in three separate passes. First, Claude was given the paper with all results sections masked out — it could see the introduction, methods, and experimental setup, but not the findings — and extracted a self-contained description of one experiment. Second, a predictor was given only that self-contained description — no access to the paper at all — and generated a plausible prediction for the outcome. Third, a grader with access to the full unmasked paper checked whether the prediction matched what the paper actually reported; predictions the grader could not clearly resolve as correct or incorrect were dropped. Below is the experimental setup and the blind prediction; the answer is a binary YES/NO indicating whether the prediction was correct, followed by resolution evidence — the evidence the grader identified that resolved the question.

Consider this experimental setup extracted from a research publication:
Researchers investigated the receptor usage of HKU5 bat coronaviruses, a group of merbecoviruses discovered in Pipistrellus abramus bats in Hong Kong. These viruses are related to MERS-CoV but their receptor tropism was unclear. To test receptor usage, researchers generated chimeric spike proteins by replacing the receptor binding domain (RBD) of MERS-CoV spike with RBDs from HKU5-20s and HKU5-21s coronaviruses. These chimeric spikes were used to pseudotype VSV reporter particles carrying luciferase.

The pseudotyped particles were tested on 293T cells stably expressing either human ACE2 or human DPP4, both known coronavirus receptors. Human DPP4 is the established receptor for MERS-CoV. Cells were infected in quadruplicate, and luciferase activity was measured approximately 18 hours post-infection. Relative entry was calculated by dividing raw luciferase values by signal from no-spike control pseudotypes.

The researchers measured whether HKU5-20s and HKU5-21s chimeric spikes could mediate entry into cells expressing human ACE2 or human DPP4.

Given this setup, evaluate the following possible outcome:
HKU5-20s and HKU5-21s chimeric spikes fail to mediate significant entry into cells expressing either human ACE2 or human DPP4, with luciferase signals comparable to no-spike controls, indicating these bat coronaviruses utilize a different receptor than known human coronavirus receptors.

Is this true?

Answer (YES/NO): NO